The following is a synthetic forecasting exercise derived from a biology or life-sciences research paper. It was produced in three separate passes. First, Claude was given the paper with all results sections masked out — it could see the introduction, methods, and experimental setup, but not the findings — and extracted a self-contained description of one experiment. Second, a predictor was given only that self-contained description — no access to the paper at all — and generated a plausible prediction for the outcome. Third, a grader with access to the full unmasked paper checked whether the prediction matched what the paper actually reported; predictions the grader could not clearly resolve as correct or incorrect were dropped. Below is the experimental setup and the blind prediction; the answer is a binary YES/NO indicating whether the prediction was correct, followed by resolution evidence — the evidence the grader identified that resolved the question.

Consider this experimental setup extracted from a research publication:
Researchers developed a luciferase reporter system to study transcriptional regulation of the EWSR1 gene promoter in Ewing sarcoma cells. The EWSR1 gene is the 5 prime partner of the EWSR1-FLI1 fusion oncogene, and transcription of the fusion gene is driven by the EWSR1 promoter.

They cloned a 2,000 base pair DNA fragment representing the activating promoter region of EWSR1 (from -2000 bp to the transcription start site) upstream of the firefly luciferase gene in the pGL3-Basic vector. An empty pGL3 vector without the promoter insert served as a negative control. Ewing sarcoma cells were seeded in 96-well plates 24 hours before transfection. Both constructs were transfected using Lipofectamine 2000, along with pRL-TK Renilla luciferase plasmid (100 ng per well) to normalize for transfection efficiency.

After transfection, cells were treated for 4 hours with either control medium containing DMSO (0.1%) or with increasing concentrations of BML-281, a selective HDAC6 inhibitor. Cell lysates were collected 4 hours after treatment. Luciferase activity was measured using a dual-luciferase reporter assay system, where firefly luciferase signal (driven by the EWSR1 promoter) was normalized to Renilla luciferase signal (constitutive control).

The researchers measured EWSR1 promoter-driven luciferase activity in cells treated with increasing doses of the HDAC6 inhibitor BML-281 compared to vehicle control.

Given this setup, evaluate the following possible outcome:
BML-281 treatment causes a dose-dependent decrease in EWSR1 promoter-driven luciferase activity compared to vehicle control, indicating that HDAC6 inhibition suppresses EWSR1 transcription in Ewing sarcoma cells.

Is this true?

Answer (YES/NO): YES